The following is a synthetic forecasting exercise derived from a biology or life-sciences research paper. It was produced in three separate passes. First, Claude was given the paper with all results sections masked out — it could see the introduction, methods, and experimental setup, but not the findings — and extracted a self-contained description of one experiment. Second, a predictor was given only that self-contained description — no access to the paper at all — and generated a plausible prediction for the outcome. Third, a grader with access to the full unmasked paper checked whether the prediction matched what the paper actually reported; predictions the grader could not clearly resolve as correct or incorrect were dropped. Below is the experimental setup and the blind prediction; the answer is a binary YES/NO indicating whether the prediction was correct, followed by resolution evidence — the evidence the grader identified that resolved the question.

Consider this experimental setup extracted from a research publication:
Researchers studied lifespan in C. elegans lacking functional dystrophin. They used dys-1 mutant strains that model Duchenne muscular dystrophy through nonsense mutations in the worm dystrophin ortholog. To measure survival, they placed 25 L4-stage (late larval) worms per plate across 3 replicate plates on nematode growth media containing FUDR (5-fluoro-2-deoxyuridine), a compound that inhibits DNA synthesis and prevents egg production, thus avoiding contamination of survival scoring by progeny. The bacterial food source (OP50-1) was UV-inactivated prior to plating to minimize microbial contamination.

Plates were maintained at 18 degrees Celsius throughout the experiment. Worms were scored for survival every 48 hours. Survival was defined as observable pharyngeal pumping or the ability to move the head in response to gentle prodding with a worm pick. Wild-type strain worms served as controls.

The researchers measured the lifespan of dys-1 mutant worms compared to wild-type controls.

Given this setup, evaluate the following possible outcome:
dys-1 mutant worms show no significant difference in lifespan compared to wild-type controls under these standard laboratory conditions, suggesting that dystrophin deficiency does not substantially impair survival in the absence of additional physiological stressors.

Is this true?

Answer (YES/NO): NO